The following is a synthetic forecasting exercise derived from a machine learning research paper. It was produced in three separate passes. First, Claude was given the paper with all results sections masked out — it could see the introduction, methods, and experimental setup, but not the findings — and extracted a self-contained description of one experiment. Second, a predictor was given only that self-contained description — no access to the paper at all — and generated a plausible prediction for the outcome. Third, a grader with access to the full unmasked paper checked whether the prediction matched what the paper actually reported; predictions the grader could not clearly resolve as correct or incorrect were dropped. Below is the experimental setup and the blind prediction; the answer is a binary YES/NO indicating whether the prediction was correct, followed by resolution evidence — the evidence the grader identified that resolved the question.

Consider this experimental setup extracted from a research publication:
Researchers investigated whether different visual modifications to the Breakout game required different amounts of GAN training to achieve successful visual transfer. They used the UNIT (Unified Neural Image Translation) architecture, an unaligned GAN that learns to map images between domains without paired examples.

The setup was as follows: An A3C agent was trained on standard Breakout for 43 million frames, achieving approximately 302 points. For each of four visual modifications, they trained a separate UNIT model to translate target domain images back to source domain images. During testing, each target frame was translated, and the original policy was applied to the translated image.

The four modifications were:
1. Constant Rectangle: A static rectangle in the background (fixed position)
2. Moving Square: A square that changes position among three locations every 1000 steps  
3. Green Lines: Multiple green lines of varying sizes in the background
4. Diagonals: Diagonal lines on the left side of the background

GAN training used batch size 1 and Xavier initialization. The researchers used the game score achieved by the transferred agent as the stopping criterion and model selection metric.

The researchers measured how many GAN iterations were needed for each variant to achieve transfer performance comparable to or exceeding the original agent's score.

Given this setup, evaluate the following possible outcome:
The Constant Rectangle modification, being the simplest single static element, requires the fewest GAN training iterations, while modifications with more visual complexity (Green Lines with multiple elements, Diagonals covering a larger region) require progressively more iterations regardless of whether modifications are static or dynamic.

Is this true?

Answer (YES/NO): NO